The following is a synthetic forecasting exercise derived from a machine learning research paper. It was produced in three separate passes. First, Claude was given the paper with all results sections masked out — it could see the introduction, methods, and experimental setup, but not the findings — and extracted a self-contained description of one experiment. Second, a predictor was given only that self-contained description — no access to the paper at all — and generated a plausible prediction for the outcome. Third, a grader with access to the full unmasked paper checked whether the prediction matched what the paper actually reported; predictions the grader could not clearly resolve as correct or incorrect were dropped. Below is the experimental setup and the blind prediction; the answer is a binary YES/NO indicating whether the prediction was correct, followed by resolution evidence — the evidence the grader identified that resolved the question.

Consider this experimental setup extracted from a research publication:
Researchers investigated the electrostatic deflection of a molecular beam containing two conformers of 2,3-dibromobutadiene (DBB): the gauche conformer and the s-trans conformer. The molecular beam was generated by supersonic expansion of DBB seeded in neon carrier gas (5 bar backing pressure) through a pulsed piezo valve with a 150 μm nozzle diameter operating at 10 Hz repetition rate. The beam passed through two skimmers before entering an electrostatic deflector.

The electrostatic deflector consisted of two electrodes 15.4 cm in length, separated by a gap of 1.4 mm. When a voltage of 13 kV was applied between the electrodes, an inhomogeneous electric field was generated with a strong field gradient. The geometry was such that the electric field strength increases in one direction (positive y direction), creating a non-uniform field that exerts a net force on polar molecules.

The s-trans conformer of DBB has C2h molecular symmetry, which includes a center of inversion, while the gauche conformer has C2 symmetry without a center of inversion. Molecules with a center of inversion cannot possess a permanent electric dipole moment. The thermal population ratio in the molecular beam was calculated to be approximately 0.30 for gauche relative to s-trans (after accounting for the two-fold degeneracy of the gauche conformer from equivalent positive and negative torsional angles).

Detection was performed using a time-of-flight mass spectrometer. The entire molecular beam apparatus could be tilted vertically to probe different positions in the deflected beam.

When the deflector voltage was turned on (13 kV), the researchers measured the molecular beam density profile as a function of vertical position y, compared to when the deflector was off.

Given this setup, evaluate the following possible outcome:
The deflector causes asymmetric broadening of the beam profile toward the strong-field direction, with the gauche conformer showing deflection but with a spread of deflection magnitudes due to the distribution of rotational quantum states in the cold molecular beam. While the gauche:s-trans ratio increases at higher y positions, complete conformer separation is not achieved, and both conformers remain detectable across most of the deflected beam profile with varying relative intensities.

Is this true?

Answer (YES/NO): NO